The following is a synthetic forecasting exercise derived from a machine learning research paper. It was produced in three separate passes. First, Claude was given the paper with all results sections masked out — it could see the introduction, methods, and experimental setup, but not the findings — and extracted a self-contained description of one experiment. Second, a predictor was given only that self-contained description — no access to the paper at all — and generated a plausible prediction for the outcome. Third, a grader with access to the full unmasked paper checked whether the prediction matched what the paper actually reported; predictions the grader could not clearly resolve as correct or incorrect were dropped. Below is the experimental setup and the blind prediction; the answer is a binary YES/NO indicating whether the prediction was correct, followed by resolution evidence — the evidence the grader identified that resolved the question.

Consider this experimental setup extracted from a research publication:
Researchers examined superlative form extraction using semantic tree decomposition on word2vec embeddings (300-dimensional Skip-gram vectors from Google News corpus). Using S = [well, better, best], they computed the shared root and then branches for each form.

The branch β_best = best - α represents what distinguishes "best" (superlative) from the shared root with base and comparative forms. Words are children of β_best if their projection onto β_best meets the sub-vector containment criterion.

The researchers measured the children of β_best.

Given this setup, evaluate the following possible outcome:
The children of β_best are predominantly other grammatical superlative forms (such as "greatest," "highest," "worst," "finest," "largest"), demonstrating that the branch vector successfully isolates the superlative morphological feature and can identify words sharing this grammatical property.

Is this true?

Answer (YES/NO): YES